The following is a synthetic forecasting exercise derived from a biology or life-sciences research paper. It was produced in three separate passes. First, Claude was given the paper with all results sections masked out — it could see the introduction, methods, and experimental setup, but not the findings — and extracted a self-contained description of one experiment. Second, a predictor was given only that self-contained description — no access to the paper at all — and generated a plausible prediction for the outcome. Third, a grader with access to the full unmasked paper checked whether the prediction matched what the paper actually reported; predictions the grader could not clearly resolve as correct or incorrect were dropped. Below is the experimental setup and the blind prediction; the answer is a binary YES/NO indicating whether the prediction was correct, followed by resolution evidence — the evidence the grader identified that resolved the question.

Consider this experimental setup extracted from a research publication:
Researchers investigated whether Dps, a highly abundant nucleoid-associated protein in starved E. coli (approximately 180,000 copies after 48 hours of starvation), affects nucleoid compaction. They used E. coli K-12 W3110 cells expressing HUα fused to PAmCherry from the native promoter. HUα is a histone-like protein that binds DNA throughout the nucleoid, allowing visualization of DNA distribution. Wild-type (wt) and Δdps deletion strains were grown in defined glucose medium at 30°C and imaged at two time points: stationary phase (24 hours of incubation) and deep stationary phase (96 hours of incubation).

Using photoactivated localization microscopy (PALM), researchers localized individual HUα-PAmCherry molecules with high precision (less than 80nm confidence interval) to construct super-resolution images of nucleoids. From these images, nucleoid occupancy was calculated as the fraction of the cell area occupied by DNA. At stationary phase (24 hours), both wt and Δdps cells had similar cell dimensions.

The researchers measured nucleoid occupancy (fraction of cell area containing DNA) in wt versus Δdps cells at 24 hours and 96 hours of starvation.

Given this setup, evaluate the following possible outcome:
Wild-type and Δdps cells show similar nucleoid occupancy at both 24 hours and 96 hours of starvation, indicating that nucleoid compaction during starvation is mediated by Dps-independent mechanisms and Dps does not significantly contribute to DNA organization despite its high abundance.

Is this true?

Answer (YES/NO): NO